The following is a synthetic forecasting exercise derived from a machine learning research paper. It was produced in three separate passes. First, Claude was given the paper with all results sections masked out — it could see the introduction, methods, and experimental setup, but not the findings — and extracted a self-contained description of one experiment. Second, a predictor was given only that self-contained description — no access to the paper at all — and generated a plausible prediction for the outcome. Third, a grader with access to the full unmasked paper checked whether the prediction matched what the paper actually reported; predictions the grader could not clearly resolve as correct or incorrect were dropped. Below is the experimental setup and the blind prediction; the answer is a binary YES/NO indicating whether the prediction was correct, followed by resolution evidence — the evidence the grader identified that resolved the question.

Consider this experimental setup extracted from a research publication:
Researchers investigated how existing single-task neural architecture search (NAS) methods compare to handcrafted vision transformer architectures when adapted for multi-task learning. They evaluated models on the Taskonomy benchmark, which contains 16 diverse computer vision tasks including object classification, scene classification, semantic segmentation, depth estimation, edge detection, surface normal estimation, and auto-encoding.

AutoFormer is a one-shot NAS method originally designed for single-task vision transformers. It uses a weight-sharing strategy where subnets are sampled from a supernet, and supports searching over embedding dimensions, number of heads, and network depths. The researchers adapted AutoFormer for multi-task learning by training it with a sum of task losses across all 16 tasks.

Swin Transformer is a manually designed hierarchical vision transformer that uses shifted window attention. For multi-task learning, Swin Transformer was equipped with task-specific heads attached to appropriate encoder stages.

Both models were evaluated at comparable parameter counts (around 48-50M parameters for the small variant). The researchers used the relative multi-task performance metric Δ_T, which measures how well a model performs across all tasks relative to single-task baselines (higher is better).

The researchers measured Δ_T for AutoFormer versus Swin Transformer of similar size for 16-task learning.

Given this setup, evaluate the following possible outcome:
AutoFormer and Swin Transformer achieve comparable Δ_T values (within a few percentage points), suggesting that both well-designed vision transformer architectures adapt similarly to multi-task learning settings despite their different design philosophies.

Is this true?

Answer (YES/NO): NO